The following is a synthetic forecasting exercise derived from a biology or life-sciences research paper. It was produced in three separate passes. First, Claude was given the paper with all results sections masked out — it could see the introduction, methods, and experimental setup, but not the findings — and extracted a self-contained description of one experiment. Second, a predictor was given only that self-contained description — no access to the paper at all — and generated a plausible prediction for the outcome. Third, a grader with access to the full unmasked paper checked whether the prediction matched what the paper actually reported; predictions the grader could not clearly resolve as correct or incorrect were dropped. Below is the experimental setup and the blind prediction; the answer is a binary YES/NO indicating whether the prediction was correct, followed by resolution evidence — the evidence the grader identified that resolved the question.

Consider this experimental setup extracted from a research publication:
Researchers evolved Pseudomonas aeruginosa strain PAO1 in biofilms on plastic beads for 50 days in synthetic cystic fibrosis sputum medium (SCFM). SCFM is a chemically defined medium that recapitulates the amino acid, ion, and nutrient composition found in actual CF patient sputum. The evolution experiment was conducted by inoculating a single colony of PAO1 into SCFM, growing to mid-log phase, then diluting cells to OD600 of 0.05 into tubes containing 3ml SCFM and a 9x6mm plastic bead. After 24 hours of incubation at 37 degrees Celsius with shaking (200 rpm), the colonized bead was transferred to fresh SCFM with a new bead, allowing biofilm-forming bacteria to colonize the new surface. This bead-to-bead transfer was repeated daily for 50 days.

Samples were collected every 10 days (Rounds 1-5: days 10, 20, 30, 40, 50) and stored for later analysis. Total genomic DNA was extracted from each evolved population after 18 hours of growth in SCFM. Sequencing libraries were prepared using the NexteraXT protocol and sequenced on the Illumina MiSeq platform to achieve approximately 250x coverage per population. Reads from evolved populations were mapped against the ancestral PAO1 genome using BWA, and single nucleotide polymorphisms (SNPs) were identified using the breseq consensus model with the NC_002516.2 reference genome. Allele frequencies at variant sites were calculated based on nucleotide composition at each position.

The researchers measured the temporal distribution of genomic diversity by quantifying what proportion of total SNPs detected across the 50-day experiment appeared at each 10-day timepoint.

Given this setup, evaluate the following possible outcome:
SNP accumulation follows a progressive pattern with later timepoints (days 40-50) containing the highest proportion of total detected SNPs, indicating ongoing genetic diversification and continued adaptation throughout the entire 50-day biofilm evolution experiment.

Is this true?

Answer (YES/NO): NO